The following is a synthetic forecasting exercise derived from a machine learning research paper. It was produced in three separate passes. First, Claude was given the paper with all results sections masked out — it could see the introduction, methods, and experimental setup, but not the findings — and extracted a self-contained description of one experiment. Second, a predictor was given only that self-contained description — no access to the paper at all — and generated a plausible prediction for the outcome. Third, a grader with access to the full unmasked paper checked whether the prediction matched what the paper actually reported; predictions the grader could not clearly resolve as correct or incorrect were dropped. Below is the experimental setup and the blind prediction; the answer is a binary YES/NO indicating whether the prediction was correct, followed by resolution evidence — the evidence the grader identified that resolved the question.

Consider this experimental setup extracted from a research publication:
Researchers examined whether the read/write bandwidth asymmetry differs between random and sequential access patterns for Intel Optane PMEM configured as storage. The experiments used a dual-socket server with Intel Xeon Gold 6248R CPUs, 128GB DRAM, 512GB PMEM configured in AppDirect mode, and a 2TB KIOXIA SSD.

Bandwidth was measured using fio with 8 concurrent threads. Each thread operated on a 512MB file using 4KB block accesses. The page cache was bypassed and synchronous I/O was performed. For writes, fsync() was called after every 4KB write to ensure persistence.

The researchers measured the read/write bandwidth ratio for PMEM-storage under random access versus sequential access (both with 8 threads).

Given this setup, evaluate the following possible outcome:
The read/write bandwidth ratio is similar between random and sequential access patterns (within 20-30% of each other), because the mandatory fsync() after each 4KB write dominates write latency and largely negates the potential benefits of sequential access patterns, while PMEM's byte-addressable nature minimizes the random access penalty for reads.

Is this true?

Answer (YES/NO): NO